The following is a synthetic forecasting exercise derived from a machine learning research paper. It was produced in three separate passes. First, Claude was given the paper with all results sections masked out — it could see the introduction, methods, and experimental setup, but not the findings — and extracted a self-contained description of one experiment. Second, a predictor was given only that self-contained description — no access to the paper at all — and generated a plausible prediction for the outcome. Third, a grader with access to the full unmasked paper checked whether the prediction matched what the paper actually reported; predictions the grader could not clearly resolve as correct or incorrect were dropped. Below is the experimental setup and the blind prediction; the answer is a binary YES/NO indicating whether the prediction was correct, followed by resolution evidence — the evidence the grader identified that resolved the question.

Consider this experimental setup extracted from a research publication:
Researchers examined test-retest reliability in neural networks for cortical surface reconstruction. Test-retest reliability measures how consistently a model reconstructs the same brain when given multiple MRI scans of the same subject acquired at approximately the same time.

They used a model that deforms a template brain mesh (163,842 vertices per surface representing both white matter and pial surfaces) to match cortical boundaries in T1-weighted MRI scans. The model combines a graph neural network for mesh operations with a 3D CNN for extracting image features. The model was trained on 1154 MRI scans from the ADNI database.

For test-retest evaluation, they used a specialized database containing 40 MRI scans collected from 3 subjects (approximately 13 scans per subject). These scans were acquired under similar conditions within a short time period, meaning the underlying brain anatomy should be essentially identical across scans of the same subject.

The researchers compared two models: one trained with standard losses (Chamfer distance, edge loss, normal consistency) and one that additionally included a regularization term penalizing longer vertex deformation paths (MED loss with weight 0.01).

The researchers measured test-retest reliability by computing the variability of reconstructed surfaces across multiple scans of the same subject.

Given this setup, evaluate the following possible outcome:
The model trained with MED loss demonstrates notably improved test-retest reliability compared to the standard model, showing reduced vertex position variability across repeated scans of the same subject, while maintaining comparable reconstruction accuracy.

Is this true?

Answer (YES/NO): YES